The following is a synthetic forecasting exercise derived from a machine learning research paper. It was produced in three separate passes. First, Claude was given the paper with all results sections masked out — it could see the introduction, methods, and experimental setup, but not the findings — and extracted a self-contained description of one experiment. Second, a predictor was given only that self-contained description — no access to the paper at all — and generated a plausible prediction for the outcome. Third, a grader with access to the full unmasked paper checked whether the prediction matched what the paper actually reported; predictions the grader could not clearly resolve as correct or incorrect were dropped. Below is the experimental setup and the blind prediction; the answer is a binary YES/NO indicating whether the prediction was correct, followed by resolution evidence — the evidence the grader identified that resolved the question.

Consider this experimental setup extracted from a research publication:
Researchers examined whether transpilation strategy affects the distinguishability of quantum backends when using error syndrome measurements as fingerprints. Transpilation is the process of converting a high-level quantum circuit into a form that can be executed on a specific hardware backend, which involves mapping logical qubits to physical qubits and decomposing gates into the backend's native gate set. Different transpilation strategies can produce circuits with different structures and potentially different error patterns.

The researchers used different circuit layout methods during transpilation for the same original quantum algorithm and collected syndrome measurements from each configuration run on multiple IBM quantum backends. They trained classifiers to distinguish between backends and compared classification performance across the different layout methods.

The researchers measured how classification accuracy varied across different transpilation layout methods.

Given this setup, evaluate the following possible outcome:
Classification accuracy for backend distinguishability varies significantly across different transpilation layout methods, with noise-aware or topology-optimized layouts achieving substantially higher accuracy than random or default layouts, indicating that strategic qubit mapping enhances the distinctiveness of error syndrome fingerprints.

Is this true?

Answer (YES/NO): NO